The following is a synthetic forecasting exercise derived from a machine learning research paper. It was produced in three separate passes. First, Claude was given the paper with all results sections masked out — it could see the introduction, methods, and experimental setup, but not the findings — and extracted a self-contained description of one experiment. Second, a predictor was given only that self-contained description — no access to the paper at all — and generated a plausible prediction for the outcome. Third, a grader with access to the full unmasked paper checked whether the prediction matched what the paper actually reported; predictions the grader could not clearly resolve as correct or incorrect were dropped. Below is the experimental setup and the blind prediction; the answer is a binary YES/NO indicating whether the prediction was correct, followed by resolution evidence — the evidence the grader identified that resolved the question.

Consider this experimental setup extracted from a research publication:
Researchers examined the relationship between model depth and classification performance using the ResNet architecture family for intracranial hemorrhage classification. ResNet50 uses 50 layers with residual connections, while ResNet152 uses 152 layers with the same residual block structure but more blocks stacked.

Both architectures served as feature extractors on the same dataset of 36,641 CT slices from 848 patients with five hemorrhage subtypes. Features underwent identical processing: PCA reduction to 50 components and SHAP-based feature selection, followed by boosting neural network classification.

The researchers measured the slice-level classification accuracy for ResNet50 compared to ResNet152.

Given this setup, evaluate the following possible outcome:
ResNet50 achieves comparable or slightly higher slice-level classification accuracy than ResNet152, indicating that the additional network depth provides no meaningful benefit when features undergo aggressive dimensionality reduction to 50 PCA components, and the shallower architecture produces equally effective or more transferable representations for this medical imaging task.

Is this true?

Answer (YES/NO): YES